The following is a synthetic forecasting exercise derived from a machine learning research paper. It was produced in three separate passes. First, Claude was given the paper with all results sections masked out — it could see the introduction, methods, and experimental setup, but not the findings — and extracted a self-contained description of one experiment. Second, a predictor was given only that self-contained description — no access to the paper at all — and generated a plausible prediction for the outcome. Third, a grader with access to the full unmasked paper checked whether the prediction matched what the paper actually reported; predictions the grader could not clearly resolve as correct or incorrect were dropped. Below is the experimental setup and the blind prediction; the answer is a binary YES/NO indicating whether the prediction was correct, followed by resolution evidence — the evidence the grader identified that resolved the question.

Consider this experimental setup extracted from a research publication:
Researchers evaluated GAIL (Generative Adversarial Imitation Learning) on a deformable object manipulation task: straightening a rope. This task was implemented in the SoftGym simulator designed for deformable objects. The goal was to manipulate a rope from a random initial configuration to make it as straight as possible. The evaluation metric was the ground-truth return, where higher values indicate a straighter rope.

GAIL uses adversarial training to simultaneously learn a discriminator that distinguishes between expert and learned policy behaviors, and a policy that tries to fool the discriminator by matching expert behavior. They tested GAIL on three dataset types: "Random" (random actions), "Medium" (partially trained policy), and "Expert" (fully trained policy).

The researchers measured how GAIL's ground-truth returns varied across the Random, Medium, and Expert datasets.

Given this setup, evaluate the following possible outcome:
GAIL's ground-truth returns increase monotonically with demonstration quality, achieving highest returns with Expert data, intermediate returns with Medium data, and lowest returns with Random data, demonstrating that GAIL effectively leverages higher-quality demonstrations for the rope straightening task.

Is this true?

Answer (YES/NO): NO